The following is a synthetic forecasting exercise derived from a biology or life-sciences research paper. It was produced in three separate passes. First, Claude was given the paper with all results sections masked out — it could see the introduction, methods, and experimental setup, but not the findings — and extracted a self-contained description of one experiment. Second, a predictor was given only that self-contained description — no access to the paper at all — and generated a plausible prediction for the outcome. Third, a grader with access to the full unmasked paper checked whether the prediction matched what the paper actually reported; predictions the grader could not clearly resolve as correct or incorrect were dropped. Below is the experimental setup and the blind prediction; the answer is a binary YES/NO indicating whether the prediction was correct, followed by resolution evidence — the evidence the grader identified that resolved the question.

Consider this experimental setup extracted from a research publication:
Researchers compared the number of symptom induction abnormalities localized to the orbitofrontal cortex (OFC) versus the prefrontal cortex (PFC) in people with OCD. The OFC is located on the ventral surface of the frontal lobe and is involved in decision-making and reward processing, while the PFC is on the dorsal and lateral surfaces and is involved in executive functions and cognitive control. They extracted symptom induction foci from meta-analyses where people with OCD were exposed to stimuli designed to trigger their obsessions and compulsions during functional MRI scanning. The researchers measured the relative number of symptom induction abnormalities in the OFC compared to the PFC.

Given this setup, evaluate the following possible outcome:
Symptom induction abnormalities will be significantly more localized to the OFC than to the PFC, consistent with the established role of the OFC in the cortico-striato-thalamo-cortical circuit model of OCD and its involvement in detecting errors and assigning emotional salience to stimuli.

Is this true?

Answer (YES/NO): YES